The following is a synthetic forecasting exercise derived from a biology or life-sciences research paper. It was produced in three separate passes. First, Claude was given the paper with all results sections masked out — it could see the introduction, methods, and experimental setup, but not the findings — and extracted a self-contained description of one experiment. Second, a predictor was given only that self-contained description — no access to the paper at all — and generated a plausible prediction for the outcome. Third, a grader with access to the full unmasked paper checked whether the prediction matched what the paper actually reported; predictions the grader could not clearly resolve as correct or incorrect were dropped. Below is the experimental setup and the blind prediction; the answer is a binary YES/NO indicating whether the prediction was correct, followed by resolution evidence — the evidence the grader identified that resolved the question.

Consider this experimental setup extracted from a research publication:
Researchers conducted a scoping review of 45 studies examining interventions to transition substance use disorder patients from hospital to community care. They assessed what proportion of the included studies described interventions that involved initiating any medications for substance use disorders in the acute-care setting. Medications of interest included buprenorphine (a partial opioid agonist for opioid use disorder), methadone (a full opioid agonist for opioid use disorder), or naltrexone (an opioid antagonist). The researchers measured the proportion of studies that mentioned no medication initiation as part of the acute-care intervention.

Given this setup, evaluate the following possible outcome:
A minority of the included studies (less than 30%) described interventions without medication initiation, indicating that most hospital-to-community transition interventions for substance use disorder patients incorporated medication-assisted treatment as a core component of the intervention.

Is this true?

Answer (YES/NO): NO